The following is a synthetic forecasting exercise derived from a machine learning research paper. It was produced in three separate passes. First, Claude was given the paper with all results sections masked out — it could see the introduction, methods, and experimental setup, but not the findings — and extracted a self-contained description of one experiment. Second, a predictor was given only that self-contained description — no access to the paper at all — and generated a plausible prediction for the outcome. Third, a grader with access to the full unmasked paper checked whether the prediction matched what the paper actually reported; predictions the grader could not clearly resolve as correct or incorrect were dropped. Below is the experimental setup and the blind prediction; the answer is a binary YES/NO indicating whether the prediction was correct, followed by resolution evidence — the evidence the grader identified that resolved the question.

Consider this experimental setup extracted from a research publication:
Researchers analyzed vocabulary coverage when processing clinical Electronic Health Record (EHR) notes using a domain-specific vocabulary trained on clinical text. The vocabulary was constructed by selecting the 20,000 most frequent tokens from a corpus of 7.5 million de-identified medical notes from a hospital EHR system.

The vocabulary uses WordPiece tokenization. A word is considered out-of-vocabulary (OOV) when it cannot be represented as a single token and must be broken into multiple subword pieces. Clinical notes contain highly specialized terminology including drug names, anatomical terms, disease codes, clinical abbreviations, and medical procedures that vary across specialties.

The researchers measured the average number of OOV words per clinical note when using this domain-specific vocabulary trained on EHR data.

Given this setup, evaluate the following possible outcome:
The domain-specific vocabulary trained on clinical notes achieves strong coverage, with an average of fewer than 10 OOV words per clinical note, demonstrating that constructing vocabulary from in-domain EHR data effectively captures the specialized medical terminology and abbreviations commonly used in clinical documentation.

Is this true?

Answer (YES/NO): YES